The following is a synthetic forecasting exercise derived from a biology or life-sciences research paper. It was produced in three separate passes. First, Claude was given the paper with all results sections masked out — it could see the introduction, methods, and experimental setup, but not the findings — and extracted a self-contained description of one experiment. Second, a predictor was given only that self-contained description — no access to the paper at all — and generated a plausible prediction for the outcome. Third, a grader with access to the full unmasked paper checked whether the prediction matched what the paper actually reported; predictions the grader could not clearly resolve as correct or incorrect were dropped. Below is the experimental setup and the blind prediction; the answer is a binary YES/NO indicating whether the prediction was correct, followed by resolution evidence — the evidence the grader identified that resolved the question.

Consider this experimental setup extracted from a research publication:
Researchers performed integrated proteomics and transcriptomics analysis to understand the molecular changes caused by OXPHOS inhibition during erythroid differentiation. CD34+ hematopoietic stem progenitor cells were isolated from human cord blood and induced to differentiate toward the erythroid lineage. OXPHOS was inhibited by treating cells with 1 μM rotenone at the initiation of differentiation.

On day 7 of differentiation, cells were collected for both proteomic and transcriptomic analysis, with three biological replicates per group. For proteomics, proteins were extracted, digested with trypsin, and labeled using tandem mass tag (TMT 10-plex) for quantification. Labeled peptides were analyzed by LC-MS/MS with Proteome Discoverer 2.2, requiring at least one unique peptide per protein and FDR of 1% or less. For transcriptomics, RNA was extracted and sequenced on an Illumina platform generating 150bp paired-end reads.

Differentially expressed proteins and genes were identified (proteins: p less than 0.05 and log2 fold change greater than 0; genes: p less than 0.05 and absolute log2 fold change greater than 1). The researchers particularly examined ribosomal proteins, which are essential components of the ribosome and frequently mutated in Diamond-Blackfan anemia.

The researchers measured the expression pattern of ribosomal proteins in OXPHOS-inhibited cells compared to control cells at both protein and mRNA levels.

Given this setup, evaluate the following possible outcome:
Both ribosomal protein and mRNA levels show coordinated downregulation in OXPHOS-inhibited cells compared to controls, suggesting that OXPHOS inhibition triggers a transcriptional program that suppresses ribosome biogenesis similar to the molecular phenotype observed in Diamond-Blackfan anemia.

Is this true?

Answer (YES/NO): YES